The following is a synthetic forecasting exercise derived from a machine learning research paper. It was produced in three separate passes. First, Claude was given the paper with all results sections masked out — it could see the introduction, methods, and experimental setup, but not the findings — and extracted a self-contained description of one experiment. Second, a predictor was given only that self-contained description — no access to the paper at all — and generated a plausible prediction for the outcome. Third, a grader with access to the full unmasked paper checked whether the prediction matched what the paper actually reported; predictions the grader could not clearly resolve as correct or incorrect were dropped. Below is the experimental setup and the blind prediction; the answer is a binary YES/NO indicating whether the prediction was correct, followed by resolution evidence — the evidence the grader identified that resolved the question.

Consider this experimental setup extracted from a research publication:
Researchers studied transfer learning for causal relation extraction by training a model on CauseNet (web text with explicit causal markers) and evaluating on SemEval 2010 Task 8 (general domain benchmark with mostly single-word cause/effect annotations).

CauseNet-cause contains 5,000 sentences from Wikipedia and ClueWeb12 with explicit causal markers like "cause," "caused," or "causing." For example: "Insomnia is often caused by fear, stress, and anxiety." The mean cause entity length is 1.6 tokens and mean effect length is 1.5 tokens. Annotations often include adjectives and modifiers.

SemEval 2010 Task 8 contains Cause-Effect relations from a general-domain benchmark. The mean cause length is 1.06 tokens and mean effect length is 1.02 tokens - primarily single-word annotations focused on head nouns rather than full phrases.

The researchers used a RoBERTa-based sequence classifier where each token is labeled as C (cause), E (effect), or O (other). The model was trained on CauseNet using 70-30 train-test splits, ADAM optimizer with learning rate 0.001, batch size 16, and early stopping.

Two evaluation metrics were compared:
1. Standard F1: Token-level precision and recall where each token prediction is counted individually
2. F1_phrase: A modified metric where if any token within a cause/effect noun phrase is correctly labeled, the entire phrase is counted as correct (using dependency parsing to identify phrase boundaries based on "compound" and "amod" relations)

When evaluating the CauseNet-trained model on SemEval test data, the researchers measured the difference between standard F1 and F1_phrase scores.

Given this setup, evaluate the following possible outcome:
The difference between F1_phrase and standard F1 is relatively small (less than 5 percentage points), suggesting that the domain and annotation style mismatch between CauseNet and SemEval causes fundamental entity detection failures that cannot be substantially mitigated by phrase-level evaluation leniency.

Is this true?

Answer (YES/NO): NO